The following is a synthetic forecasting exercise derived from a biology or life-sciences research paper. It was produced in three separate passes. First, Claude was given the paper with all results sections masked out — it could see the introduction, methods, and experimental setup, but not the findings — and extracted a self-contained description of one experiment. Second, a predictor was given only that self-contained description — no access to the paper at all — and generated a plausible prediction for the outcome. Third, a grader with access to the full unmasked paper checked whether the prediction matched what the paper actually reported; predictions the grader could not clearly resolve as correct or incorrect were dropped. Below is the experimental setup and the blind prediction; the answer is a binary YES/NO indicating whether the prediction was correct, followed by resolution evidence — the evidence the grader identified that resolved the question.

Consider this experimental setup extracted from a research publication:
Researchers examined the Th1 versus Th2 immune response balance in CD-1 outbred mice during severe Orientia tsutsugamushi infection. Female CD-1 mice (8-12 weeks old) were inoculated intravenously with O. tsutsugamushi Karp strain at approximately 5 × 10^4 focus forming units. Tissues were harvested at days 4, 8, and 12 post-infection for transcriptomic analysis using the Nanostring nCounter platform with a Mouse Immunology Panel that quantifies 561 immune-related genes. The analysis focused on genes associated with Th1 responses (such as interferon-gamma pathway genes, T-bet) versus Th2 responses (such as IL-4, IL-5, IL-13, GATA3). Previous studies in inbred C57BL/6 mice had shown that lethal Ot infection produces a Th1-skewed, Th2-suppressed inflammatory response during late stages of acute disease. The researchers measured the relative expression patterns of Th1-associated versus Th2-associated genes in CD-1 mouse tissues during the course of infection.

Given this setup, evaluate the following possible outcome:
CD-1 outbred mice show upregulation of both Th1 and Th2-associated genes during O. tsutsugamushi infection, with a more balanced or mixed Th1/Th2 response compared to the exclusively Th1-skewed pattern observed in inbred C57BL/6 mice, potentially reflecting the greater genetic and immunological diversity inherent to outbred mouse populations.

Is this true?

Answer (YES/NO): NO